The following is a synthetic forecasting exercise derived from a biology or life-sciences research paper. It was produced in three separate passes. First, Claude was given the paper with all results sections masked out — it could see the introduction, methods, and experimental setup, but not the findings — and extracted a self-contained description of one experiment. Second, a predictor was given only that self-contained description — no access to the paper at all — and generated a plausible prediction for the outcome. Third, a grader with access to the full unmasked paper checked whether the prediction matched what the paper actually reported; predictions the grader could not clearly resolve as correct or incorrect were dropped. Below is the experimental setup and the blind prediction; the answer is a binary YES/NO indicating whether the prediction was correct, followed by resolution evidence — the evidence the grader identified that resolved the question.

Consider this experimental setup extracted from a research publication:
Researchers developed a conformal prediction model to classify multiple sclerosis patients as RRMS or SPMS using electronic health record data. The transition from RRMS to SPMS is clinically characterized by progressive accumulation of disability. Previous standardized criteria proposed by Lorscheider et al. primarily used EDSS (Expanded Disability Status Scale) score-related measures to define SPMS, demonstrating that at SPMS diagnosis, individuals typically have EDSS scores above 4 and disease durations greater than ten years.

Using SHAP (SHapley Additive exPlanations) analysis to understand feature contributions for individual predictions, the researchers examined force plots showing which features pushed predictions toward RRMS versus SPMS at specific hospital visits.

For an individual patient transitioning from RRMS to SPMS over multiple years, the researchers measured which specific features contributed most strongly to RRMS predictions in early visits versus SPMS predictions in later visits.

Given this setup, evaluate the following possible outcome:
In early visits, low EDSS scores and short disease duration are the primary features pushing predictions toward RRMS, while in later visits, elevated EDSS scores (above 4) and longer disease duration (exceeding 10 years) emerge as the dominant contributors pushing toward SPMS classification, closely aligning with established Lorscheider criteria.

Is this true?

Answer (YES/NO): NO